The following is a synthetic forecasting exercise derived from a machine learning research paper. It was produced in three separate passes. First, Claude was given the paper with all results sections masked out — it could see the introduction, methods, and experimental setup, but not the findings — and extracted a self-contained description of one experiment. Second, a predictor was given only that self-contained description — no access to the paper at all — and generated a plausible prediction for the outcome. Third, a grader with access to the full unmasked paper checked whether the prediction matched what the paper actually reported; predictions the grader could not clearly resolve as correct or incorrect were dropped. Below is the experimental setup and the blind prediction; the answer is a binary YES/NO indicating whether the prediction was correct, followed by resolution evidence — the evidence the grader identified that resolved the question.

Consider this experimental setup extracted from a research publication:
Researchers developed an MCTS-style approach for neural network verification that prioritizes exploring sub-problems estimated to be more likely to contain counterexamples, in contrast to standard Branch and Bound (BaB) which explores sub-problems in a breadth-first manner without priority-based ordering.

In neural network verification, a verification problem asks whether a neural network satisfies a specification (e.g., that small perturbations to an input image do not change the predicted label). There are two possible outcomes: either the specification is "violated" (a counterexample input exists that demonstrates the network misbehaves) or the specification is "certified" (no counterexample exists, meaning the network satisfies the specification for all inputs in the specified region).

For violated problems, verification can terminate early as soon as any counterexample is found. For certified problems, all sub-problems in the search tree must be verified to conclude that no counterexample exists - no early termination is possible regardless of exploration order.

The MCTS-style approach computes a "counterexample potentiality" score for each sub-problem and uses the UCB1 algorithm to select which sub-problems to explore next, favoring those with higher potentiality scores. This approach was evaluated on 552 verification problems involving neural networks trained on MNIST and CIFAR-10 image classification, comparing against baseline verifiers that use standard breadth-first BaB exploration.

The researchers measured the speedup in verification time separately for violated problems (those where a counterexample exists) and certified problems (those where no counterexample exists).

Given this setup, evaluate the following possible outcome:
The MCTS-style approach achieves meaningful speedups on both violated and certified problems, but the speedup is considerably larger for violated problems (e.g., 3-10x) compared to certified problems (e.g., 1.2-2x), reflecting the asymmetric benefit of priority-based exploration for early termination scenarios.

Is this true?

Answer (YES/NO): NO